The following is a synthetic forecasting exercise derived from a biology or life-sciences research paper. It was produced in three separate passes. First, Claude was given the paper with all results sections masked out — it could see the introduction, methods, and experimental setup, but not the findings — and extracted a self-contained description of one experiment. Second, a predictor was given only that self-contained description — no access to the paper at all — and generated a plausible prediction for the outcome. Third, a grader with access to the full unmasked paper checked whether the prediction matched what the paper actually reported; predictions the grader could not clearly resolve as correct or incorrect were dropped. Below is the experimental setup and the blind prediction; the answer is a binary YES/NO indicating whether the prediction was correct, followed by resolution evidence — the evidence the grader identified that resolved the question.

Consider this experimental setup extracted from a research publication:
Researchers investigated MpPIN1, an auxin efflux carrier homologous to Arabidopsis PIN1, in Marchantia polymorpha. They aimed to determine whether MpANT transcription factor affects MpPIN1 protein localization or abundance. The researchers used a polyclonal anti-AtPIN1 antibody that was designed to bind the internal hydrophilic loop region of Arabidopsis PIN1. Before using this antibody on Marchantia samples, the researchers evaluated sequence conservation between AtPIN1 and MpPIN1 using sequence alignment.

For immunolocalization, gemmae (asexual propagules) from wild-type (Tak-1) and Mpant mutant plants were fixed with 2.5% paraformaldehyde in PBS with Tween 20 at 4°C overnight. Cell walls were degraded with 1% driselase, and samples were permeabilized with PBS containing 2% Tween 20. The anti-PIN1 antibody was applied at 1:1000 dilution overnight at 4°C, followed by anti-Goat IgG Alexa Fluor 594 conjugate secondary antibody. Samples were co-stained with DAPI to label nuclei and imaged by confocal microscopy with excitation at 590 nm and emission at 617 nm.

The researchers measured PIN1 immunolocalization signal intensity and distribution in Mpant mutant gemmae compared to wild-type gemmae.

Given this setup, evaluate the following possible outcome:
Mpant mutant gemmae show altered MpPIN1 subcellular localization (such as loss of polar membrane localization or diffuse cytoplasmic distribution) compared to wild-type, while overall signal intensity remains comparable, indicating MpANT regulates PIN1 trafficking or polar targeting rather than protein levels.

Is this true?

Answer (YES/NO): YES